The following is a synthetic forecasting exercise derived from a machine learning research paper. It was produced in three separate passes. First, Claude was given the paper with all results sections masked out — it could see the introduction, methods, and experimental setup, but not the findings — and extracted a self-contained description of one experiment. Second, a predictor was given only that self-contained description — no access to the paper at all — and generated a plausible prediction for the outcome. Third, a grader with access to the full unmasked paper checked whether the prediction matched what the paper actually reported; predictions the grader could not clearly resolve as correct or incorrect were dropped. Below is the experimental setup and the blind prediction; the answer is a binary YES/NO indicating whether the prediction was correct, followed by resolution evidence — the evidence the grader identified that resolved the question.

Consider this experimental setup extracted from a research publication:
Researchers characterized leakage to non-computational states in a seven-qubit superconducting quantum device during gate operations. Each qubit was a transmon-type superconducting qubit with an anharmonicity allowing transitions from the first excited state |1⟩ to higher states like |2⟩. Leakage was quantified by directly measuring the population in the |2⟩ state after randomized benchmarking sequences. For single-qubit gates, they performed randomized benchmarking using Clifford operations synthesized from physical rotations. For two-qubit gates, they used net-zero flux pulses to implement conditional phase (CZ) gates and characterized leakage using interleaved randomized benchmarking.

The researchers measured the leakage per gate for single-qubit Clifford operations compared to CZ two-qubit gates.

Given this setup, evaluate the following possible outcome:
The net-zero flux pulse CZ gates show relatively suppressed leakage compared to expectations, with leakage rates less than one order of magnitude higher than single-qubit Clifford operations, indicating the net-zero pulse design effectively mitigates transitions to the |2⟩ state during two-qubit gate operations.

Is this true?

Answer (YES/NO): NO